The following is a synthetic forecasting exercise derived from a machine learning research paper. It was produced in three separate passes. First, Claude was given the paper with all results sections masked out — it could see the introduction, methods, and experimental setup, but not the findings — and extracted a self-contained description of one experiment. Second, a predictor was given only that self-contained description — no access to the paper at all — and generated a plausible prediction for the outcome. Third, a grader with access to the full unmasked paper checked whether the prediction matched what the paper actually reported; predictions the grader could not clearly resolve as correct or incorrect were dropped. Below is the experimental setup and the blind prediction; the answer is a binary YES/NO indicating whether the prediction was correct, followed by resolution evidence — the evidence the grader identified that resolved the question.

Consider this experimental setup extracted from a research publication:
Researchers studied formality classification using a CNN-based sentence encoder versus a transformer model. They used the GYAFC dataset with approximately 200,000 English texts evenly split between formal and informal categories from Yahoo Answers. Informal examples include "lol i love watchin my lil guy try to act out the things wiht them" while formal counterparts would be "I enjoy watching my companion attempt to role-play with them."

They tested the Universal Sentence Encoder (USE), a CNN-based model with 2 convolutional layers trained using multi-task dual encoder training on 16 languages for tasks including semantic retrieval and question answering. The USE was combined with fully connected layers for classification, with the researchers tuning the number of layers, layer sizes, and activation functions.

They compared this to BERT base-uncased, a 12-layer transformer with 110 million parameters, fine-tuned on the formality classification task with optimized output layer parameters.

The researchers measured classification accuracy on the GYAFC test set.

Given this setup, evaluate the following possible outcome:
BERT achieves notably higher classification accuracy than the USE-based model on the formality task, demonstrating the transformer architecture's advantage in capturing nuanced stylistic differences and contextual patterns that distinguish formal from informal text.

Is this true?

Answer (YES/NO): NO